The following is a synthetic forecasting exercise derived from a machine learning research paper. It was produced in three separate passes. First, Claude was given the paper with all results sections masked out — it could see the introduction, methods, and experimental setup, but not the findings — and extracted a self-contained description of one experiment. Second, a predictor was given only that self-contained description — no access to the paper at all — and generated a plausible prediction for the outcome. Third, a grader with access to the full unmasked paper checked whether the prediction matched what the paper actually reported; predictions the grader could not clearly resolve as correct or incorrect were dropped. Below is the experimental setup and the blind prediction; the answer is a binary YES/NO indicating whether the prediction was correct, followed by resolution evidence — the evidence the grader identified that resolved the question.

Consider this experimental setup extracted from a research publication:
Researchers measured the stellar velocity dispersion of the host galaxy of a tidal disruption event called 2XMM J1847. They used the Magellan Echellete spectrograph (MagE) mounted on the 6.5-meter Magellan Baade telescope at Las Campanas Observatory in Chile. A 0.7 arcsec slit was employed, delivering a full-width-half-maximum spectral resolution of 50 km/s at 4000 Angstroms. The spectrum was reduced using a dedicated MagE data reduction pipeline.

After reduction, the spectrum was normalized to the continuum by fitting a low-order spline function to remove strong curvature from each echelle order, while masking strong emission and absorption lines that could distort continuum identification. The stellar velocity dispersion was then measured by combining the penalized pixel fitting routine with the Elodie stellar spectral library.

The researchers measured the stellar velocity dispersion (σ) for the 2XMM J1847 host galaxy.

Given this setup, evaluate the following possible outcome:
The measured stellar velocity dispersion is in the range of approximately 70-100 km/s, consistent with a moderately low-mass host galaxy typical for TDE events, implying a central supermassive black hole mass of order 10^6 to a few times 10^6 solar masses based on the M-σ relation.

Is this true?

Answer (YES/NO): YES